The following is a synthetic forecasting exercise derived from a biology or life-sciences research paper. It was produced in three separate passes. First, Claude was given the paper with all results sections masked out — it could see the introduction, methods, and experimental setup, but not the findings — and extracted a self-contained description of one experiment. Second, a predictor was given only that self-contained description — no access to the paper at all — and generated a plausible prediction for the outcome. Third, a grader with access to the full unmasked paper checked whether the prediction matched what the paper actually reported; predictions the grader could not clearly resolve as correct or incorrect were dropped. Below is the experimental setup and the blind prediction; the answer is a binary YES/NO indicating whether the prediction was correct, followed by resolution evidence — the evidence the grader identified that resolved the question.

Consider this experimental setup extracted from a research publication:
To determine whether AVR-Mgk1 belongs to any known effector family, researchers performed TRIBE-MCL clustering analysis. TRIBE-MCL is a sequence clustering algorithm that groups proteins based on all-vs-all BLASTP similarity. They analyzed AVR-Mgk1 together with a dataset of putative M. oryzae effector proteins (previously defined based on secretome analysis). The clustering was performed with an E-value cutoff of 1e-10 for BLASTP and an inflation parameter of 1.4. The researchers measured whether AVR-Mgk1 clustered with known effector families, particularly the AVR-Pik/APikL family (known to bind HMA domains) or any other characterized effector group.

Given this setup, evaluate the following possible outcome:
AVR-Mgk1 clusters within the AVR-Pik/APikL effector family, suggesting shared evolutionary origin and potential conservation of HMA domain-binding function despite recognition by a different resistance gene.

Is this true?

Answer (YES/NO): NO